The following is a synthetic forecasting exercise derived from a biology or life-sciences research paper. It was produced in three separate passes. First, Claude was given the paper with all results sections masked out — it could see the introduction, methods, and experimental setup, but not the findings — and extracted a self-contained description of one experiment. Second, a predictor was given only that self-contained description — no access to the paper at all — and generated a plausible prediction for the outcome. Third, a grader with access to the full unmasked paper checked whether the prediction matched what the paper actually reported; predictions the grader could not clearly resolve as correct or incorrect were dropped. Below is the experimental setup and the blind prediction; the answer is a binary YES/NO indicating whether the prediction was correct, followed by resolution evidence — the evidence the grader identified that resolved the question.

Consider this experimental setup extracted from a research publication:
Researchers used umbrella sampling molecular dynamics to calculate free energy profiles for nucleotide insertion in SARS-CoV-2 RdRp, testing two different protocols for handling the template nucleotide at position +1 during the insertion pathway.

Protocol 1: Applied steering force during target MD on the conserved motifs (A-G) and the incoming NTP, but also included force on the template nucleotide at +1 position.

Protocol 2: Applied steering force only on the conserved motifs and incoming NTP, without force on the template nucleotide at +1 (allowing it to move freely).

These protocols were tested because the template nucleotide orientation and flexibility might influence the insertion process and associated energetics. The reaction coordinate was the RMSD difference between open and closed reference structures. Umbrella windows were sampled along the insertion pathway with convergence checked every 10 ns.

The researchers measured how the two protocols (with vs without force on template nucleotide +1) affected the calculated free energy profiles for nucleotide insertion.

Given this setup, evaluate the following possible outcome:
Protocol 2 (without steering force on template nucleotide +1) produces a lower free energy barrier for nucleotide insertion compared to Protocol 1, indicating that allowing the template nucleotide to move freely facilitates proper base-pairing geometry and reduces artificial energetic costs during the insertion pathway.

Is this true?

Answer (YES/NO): NO